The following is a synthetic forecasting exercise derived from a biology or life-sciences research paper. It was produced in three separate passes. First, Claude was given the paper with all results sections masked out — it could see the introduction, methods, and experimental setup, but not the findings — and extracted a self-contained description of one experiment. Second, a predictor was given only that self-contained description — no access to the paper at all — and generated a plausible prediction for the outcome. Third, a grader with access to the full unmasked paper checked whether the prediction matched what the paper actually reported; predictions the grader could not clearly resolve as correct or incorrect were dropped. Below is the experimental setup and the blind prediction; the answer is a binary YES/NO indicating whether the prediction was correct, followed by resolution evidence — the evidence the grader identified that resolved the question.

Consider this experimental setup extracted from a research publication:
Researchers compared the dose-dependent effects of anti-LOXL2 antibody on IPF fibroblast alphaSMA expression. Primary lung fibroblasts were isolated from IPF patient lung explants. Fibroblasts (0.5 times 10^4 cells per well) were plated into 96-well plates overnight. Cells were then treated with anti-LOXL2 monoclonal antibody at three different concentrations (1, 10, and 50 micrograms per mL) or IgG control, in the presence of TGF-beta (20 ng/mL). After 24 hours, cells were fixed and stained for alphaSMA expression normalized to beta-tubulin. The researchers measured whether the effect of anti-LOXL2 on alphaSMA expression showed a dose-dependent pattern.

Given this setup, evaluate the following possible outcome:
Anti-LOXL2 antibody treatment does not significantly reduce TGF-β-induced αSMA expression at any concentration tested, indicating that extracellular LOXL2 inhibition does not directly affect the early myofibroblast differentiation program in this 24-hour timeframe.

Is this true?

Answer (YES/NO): NO